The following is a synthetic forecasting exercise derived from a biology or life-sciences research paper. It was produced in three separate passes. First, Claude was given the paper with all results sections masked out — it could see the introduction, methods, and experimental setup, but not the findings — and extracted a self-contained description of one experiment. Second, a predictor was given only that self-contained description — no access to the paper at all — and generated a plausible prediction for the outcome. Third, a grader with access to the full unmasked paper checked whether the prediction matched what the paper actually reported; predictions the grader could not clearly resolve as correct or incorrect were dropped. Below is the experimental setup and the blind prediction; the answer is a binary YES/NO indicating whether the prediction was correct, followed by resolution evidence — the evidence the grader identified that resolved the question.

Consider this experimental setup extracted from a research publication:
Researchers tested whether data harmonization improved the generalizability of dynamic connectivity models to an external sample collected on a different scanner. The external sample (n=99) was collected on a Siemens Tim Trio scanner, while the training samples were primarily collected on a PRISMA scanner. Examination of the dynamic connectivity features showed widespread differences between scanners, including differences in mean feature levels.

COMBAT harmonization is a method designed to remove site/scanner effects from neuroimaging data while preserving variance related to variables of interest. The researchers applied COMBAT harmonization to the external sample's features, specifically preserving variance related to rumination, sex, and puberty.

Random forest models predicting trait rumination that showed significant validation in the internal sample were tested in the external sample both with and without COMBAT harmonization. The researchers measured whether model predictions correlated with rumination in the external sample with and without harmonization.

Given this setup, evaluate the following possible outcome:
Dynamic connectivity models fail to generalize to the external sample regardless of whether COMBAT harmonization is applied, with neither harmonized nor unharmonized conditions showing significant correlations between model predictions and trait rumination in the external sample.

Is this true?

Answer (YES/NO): NO